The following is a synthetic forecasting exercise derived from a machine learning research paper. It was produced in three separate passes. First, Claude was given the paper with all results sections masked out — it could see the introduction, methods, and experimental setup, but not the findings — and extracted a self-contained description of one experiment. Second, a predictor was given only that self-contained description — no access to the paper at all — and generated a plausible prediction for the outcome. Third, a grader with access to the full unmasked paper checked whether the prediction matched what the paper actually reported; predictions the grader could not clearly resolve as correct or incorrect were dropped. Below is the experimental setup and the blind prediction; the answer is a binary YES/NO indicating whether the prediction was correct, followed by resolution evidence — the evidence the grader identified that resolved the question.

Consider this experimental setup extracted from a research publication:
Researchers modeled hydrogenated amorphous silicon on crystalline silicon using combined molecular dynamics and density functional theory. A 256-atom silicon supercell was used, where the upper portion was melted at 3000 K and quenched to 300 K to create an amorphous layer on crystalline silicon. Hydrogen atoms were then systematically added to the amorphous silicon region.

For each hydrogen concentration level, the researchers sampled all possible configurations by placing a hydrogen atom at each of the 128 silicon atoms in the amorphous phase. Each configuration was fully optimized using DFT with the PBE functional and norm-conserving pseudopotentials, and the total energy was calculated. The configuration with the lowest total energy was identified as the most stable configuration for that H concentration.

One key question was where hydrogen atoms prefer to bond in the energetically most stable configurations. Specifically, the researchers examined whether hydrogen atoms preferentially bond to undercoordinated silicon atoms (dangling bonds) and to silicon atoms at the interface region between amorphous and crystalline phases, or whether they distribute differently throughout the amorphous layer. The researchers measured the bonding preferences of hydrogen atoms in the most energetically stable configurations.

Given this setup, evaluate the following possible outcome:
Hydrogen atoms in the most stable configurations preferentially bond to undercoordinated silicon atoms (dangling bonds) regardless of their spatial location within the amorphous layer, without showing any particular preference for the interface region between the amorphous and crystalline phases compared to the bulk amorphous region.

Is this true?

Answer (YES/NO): NO